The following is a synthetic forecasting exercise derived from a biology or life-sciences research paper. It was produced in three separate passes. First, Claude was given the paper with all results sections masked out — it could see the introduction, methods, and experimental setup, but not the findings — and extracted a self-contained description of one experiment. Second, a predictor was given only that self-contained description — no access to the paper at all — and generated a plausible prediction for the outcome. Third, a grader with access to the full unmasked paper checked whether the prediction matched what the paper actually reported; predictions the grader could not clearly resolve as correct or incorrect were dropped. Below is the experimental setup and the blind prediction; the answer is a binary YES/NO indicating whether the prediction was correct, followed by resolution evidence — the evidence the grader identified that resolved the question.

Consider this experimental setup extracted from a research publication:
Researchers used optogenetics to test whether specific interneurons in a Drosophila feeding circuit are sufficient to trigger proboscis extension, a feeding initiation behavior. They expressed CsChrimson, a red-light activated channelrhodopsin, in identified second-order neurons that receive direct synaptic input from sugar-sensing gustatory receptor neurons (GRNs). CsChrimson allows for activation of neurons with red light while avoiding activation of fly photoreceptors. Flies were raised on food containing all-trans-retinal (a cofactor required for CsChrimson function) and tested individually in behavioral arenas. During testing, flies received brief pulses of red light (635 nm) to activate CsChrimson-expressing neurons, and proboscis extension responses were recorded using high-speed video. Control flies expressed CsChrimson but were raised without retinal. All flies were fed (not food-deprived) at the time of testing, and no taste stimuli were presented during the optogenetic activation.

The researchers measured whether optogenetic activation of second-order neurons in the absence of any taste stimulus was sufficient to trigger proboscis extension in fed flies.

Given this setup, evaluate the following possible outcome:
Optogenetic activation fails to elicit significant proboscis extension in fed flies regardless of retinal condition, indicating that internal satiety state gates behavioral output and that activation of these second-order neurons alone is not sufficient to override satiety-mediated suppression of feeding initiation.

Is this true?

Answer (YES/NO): NO